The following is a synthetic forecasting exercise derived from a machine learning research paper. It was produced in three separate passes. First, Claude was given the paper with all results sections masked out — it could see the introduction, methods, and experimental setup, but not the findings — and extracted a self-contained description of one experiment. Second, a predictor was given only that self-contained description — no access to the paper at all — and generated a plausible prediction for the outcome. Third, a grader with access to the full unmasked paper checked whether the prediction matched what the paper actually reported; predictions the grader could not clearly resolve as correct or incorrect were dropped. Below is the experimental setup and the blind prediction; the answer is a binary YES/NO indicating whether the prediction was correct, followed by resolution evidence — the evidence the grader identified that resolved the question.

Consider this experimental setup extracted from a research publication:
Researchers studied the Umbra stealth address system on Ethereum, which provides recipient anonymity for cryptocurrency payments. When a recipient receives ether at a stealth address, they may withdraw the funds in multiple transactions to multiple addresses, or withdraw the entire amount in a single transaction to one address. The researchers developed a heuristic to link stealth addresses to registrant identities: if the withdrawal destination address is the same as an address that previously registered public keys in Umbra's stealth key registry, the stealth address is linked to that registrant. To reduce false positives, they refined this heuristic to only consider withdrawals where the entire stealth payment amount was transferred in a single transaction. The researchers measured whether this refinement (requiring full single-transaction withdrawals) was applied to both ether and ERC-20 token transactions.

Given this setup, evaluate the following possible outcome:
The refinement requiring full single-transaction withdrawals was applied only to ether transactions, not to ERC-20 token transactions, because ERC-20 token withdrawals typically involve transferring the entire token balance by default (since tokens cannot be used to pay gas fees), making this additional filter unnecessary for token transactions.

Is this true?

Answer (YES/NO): YES